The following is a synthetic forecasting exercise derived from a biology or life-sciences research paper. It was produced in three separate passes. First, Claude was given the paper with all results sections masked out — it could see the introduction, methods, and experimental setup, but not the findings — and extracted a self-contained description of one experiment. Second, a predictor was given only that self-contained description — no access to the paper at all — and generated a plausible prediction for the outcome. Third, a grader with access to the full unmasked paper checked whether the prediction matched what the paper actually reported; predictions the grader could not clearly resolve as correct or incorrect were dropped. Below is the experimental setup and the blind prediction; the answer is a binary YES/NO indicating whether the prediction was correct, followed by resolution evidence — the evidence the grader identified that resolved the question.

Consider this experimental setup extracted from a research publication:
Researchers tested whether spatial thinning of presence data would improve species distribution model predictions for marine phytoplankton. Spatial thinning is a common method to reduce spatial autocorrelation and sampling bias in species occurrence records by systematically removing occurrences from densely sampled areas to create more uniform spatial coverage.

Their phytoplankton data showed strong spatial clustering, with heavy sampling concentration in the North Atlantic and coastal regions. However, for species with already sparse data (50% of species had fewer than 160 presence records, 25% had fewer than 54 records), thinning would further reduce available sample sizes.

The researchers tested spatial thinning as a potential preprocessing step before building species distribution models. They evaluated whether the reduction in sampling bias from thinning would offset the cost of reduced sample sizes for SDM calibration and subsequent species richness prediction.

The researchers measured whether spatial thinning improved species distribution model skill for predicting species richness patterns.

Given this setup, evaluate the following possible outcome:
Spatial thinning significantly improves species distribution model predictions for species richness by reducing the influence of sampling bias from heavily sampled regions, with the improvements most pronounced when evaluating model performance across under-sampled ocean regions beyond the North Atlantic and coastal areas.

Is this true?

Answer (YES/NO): NO